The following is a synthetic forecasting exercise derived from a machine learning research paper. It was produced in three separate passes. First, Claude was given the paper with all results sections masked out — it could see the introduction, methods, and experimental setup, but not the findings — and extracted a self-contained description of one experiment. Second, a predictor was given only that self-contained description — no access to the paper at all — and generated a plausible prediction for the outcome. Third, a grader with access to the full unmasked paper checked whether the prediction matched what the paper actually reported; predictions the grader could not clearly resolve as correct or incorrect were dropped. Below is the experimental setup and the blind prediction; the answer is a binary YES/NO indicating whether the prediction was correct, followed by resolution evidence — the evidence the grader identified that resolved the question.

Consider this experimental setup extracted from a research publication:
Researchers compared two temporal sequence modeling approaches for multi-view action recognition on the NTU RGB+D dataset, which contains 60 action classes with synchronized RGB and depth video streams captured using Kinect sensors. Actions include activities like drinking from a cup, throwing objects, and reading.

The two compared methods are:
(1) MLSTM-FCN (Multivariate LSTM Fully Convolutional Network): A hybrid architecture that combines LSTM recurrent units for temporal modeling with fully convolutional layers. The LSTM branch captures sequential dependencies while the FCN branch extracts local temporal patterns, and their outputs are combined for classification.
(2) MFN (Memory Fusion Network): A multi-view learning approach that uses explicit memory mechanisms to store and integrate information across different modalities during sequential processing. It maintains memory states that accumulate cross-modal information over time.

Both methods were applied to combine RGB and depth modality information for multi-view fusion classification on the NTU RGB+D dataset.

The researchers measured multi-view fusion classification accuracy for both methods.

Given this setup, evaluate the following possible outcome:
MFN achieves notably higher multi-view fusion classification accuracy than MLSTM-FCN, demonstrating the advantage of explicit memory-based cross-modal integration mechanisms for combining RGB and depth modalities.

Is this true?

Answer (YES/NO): NO